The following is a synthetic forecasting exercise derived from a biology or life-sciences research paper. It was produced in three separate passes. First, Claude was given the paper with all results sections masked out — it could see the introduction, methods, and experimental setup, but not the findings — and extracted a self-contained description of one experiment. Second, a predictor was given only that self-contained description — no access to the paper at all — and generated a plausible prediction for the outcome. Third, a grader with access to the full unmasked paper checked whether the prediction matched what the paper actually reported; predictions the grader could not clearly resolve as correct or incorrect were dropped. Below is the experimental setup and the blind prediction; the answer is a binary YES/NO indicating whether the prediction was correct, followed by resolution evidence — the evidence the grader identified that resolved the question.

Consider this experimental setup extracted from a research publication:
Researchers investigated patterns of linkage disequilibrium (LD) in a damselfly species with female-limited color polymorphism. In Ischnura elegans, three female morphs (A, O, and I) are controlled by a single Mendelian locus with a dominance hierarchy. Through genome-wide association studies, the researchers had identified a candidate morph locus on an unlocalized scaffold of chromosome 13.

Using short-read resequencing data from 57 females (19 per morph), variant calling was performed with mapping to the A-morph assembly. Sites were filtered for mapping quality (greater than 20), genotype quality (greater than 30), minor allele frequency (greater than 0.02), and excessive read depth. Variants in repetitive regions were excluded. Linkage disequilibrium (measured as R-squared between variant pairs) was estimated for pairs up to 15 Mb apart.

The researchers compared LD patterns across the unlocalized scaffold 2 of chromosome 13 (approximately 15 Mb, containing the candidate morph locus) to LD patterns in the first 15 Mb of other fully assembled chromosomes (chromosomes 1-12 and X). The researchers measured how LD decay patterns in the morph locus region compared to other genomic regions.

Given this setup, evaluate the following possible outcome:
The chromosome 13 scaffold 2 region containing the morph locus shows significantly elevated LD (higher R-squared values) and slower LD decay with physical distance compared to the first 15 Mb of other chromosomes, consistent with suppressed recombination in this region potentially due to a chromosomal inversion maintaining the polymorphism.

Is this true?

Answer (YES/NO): NO